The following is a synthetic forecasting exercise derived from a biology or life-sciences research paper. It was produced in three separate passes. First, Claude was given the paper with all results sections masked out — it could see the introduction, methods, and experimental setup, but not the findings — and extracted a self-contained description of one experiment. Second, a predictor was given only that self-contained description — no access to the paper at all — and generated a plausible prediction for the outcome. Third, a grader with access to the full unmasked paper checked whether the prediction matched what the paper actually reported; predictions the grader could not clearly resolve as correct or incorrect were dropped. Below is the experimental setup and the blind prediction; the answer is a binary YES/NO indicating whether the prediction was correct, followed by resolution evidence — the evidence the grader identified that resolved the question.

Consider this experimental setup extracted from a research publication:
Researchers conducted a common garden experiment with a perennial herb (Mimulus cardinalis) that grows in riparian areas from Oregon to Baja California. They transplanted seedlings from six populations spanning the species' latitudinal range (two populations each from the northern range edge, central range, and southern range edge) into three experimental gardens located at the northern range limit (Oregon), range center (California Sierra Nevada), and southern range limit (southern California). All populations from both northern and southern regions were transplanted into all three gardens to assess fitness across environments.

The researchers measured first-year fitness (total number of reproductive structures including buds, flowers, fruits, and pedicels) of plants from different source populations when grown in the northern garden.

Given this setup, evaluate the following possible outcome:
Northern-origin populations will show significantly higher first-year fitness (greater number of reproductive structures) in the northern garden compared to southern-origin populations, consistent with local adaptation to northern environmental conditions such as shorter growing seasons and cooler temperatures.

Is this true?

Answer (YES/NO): NO